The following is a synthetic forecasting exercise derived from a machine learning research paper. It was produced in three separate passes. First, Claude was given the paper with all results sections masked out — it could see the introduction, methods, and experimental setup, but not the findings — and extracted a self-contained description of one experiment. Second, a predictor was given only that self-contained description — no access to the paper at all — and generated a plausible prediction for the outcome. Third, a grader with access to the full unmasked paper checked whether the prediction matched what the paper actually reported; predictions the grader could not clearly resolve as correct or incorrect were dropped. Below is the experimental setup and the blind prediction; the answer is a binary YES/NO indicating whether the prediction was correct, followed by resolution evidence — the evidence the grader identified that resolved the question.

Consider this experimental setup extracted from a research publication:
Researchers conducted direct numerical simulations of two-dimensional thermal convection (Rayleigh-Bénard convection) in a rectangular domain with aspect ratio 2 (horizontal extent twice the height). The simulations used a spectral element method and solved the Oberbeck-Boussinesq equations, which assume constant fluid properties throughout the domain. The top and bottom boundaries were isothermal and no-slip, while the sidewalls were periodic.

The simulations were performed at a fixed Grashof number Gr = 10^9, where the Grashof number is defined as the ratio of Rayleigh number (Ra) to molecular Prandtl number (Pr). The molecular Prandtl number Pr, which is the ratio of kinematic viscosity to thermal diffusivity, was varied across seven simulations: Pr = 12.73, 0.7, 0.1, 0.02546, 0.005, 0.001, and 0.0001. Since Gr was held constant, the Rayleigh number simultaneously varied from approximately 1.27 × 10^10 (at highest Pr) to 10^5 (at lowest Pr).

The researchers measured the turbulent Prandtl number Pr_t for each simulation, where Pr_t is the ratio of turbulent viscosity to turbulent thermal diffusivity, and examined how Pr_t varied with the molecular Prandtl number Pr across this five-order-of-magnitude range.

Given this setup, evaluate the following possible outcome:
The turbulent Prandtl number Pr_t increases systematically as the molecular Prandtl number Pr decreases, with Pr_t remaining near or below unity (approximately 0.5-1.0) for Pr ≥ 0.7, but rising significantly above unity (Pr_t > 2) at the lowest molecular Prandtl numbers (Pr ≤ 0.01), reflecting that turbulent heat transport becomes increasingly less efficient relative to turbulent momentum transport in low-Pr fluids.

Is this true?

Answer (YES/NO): YES